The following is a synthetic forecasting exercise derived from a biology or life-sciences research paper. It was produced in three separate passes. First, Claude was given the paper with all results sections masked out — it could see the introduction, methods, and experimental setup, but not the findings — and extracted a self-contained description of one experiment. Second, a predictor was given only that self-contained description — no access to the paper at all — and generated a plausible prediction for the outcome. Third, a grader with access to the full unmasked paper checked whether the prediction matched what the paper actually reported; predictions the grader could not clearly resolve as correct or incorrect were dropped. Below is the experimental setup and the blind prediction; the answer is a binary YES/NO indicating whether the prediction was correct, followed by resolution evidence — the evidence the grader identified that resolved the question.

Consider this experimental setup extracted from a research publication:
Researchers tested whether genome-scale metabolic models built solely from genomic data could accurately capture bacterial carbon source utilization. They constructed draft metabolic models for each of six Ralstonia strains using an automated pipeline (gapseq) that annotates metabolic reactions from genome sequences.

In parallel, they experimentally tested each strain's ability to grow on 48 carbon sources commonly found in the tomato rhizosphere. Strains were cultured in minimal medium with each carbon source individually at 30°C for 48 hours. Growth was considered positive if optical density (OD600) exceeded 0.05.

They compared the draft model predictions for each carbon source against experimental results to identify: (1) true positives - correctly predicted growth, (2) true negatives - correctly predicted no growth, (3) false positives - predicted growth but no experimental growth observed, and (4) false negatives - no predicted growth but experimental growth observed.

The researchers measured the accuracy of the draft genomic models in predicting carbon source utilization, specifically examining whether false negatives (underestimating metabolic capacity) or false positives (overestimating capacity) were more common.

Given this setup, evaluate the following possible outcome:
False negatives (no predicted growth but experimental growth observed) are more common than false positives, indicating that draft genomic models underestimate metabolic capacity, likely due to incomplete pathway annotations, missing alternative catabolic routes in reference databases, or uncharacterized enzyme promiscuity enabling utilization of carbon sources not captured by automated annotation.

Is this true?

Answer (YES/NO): YES